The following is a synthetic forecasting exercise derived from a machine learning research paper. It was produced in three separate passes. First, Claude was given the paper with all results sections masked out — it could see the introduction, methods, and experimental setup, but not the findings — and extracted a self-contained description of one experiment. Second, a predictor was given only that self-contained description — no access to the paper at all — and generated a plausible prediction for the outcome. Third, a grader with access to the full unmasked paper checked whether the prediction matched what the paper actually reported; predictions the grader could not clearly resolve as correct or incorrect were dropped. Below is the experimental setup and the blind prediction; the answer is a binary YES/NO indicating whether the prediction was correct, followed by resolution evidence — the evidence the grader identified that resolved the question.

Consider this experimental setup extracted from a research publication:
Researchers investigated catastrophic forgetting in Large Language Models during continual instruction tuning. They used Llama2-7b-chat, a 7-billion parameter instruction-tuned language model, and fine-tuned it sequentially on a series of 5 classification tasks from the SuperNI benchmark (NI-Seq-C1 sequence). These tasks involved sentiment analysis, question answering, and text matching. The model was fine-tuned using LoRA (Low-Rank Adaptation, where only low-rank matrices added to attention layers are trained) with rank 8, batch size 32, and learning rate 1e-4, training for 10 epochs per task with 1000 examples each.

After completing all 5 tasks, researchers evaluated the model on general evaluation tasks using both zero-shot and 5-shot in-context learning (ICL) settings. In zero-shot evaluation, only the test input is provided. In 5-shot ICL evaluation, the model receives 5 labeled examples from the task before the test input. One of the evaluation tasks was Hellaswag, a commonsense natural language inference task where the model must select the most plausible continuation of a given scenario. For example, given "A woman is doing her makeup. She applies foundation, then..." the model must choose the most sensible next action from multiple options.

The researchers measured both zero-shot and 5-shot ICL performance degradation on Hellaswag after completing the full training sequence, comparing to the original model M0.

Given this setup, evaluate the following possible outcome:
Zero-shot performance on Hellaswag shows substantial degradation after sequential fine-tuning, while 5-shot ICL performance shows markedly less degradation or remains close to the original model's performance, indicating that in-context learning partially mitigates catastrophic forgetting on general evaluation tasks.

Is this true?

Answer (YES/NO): NO